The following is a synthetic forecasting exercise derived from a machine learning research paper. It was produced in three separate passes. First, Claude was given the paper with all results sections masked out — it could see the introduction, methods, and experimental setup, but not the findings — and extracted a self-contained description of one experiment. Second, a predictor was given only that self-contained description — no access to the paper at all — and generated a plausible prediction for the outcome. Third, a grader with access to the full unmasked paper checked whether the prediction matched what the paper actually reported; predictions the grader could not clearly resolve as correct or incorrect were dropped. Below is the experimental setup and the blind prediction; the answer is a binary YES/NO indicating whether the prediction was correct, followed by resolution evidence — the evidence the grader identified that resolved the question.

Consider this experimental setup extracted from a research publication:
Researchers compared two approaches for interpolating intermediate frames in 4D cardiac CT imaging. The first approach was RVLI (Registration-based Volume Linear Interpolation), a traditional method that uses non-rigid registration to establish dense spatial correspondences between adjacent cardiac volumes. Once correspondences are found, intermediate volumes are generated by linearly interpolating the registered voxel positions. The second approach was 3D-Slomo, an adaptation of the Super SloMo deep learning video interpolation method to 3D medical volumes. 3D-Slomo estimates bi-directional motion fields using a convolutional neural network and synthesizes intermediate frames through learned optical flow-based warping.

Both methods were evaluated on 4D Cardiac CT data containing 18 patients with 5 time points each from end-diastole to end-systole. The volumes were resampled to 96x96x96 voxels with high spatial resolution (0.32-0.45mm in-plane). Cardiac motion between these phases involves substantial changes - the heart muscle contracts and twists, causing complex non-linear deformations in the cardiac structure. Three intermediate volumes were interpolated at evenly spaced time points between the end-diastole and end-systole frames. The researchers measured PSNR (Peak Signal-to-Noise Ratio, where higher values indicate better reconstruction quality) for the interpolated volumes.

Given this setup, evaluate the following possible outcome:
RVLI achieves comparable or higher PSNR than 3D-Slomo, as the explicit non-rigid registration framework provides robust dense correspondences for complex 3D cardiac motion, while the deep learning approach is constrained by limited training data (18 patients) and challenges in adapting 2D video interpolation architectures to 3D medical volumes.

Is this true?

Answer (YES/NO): YES